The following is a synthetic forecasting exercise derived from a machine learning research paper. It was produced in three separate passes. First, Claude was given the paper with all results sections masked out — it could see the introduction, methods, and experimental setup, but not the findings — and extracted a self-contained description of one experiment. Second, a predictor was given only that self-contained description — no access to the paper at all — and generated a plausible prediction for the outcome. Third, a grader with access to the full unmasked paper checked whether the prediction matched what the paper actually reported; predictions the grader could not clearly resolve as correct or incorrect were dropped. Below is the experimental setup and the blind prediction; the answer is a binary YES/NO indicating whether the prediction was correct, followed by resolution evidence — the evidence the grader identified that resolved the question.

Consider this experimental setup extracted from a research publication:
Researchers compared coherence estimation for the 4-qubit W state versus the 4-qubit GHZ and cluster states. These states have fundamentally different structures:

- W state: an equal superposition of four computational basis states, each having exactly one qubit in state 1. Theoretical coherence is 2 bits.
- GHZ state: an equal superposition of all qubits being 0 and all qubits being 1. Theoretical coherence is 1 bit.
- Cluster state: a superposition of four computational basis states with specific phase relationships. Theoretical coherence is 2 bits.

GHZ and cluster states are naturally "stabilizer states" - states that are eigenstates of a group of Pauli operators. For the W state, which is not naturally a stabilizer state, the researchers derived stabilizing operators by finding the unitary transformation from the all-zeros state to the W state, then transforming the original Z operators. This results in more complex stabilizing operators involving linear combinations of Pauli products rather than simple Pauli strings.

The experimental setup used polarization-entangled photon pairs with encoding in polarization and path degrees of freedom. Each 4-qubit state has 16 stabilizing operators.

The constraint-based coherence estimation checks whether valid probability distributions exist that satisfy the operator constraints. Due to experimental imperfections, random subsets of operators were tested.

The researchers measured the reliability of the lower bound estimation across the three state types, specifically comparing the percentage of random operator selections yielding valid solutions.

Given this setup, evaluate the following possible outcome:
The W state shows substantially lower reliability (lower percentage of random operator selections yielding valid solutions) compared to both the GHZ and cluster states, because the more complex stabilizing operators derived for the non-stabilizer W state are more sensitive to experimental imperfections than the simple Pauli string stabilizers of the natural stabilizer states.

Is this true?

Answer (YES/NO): NO